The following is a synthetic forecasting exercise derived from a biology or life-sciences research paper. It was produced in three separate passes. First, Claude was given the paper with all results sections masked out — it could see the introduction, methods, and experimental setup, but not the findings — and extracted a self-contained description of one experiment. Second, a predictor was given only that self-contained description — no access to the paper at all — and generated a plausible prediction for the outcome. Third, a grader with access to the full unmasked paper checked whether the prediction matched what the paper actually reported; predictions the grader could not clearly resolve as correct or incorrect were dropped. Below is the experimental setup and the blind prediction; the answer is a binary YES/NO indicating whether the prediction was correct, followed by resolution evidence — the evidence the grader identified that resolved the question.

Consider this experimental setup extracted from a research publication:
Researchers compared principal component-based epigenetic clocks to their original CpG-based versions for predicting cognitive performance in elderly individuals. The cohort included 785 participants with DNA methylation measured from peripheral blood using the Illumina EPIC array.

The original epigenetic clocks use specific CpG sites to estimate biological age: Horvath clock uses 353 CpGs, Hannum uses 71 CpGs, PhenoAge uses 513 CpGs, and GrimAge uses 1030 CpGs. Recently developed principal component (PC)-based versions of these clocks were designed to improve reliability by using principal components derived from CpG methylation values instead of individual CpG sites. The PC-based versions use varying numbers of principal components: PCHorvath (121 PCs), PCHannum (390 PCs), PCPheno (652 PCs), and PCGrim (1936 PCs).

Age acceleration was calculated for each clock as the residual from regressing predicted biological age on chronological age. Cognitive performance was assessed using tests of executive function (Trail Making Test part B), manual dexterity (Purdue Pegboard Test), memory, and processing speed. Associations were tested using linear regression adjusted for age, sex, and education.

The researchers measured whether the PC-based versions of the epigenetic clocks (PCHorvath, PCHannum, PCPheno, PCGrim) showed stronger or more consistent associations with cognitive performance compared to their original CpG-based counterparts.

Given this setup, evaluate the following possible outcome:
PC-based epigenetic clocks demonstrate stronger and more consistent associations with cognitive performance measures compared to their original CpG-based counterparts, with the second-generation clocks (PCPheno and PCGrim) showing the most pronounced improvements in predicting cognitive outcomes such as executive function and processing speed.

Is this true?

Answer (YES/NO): NO